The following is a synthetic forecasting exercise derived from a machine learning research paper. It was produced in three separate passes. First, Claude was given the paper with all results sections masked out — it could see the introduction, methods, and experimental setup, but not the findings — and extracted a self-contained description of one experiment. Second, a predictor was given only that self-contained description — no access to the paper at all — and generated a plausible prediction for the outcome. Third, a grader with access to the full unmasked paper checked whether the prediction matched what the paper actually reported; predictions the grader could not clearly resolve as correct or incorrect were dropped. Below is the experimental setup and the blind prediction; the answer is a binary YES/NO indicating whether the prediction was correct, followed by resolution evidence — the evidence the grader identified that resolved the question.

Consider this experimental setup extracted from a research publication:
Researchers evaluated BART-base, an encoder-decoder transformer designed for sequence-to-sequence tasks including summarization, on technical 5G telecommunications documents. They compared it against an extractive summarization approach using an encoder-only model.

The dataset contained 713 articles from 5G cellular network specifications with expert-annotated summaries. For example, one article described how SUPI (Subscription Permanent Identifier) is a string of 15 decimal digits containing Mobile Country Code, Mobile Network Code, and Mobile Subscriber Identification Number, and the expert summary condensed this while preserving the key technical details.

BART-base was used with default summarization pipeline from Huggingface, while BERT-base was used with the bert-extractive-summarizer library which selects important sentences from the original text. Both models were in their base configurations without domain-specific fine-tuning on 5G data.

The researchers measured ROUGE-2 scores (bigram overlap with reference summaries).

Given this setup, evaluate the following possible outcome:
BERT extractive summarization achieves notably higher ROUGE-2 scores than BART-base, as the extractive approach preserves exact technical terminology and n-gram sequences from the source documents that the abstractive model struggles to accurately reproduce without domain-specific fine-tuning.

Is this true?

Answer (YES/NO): YES